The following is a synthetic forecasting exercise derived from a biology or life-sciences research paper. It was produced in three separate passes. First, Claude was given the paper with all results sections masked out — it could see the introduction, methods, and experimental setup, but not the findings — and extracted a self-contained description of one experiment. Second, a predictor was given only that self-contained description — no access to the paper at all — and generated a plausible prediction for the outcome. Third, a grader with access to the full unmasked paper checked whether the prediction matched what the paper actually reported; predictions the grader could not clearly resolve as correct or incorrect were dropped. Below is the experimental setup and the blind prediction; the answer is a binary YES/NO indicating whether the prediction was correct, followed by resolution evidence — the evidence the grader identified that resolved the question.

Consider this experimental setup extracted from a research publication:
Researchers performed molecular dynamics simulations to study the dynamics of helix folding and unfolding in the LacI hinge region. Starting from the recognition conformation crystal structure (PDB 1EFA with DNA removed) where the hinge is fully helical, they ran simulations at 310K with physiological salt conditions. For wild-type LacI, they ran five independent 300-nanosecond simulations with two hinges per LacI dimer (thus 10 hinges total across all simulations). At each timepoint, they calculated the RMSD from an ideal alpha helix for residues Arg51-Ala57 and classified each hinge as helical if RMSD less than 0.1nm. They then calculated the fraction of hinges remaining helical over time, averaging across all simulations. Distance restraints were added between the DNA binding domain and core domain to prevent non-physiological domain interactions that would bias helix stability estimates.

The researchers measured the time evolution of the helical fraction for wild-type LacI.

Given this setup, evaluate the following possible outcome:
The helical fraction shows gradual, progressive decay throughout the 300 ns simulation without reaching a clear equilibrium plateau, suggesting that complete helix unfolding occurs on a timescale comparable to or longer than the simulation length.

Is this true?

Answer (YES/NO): NO